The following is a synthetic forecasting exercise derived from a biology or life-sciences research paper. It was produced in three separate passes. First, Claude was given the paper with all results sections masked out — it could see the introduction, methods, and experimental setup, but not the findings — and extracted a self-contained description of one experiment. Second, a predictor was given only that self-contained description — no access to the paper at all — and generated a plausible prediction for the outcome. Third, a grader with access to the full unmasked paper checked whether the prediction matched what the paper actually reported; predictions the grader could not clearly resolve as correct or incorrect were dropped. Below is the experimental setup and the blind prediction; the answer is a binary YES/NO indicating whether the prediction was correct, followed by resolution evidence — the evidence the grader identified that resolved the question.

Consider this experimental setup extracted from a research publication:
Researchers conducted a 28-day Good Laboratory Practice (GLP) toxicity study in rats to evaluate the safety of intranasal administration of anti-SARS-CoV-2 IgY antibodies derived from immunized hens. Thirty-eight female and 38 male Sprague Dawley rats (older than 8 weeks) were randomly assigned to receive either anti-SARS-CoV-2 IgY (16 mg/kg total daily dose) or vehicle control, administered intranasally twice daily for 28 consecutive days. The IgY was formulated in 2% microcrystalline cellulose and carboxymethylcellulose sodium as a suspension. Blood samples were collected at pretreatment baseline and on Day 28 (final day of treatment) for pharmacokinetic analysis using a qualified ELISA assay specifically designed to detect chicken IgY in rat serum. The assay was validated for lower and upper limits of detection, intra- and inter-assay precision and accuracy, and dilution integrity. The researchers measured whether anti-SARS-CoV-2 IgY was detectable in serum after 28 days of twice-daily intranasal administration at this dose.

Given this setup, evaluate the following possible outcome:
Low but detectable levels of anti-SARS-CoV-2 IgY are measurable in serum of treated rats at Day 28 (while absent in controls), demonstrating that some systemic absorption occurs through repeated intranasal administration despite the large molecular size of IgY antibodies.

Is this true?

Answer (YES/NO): NO